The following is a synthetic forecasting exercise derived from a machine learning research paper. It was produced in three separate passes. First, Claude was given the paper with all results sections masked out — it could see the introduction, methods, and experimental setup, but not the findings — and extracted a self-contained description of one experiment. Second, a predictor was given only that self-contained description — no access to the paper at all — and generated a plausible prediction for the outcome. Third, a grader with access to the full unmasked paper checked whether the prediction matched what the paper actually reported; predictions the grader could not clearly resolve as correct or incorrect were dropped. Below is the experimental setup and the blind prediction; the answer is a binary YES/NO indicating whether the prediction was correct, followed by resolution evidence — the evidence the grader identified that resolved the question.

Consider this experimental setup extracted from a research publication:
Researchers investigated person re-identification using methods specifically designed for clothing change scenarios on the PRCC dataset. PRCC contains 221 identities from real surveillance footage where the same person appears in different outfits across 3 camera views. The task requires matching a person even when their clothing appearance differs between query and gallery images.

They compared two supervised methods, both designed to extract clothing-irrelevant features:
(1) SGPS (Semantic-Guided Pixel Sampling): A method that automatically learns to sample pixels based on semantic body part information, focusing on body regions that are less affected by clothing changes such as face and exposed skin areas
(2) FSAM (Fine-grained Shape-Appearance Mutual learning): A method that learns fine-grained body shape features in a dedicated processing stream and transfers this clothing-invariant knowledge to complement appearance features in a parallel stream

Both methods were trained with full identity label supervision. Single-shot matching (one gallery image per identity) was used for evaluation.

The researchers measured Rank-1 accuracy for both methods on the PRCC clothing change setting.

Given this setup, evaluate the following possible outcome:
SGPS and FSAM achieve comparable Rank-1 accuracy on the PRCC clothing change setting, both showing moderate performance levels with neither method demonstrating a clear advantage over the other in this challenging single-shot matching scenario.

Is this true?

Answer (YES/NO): NO